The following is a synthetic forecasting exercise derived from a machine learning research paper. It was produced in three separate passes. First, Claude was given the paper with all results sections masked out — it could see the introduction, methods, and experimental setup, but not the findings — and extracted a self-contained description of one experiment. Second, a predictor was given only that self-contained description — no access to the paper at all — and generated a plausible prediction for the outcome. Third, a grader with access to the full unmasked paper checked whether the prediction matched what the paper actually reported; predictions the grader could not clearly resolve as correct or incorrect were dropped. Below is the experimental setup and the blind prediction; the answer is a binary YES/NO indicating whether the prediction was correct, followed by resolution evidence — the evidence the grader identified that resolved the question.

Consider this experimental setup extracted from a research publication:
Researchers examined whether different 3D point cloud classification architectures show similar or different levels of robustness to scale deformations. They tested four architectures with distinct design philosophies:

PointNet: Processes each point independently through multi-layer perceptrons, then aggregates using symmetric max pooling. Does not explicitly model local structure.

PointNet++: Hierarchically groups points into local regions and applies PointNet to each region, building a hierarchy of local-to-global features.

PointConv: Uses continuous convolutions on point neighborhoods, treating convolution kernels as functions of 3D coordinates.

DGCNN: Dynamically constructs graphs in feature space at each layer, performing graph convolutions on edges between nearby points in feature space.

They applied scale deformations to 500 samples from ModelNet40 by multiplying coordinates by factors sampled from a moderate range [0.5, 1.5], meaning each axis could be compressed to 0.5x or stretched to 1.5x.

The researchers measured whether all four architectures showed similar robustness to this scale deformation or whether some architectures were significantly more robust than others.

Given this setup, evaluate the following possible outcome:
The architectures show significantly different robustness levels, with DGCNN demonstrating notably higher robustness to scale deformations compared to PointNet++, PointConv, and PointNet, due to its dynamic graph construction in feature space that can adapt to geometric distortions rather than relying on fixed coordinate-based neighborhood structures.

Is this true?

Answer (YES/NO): NO